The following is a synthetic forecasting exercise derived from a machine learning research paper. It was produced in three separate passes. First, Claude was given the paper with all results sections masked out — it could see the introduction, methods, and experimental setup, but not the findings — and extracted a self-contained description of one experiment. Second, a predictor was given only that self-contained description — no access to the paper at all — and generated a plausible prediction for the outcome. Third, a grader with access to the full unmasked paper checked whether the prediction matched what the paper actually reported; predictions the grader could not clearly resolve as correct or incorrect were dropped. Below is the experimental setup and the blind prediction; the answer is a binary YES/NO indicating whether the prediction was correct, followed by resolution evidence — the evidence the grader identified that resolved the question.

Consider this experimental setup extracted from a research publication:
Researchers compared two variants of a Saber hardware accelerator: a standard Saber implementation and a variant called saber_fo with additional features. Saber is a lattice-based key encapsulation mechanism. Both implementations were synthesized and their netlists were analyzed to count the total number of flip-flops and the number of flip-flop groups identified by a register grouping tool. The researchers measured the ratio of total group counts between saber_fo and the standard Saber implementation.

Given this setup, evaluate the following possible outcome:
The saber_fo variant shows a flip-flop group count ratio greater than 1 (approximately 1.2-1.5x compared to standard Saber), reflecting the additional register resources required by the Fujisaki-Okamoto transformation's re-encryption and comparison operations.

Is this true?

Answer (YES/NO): NO